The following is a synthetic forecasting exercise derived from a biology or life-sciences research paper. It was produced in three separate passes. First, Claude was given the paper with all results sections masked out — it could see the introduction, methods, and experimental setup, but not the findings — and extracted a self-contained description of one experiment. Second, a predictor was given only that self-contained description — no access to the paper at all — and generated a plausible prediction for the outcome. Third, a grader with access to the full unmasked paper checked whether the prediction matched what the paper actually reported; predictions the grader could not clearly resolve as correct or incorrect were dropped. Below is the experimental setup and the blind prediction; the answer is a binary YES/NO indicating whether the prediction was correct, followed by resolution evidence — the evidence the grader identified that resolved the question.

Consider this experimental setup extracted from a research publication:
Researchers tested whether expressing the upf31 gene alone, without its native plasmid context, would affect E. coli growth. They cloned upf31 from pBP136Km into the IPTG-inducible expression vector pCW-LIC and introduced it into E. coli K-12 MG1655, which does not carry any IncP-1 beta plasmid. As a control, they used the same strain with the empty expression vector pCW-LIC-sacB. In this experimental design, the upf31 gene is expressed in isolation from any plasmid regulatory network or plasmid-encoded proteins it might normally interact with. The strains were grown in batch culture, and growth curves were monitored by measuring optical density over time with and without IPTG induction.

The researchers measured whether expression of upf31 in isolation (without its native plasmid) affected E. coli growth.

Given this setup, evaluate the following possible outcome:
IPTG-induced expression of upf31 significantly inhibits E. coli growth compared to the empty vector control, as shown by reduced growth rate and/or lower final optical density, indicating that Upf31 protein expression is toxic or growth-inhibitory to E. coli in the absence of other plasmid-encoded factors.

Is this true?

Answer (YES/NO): NO